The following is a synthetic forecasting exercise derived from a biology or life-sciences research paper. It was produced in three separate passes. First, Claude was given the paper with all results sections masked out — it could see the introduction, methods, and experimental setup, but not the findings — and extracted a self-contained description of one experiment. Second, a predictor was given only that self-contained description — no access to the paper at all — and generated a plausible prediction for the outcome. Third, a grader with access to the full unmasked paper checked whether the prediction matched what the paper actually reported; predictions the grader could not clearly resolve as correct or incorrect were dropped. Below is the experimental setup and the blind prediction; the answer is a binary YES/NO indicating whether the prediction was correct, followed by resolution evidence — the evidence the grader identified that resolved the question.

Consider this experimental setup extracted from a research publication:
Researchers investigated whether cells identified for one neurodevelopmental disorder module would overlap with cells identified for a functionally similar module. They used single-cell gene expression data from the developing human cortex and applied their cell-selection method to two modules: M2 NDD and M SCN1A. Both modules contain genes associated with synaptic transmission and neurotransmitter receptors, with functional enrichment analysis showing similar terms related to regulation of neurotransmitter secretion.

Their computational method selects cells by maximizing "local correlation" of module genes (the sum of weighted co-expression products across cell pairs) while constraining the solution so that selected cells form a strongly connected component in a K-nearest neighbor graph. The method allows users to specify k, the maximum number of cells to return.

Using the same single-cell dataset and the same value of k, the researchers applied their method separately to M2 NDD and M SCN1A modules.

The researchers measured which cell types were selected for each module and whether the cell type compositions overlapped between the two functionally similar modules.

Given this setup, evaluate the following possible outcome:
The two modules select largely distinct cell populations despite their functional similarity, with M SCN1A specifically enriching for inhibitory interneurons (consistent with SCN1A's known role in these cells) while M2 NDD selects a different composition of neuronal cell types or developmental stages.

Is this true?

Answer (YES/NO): NO